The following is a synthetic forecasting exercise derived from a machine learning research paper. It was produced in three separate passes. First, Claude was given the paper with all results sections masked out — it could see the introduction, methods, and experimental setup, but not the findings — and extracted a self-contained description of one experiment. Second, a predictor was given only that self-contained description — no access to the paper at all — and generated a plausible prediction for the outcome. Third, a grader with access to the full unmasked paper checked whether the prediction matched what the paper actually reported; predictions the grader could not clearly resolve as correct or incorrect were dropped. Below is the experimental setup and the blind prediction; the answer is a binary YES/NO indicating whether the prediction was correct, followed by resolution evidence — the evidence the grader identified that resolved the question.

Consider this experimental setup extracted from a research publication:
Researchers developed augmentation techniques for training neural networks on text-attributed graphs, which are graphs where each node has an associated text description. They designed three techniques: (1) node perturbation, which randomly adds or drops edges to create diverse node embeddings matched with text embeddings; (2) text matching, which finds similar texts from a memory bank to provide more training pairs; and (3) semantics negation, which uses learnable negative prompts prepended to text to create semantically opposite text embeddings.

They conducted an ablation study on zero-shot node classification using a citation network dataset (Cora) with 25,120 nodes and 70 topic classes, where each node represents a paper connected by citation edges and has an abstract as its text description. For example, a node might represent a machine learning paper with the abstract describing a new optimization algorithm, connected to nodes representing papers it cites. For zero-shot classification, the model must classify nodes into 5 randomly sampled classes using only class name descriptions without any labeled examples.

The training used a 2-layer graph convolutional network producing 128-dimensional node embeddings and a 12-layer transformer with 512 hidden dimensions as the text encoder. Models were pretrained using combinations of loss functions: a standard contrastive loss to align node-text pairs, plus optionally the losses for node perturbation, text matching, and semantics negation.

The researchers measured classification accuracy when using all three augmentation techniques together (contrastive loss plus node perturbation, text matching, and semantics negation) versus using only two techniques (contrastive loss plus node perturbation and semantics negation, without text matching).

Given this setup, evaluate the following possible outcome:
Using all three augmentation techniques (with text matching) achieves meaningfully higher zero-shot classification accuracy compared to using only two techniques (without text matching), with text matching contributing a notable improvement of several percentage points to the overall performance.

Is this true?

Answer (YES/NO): NO